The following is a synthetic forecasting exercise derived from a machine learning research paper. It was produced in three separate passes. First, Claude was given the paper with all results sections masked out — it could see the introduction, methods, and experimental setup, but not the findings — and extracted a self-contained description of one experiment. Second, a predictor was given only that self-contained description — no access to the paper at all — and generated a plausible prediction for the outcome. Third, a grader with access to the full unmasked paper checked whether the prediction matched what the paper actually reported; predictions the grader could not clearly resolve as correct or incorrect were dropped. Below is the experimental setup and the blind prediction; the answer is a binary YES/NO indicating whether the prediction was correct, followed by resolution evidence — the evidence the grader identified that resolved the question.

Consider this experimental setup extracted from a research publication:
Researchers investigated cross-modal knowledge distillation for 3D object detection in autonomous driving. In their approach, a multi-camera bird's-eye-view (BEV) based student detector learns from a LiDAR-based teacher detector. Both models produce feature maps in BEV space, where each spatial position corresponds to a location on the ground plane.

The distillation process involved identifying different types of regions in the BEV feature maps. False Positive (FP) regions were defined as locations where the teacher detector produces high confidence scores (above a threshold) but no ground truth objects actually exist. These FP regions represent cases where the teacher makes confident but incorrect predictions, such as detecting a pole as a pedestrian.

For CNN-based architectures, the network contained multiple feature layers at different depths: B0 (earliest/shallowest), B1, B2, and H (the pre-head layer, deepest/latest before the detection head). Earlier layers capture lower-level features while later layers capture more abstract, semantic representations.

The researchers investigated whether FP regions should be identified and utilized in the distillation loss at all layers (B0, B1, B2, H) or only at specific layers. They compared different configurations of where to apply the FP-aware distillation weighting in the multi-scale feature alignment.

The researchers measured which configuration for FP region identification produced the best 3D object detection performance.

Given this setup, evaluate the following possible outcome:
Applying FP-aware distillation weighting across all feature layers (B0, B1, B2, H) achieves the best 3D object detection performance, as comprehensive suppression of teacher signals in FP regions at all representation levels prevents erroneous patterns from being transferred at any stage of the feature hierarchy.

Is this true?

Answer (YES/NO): NO